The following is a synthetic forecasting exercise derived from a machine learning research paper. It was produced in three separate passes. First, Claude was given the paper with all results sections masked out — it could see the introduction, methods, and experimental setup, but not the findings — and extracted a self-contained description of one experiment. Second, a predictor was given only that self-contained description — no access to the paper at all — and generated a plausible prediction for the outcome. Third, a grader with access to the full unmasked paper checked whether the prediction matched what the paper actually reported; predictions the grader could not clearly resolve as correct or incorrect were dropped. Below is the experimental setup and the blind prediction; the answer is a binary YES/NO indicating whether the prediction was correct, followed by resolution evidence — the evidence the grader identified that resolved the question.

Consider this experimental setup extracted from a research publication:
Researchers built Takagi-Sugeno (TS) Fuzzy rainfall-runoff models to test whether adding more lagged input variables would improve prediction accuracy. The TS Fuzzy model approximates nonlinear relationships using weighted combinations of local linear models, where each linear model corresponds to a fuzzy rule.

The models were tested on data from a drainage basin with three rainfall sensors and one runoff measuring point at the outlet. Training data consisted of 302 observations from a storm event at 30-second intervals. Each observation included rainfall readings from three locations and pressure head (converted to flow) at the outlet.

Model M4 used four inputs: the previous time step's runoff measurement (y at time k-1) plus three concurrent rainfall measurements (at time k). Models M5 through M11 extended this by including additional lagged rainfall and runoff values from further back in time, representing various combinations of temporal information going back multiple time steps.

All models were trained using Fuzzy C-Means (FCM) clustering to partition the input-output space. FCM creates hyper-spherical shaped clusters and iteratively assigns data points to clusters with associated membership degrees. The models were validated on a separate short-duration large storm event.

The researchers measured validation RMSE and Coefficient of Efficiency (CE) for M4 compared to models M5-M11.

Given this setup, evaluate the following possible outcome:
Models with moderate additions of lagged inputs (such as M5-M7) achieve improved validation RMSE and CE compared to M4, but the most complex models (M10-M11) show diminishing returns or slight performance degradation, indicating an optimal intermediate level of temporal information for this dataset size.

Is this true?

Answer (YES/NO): NO